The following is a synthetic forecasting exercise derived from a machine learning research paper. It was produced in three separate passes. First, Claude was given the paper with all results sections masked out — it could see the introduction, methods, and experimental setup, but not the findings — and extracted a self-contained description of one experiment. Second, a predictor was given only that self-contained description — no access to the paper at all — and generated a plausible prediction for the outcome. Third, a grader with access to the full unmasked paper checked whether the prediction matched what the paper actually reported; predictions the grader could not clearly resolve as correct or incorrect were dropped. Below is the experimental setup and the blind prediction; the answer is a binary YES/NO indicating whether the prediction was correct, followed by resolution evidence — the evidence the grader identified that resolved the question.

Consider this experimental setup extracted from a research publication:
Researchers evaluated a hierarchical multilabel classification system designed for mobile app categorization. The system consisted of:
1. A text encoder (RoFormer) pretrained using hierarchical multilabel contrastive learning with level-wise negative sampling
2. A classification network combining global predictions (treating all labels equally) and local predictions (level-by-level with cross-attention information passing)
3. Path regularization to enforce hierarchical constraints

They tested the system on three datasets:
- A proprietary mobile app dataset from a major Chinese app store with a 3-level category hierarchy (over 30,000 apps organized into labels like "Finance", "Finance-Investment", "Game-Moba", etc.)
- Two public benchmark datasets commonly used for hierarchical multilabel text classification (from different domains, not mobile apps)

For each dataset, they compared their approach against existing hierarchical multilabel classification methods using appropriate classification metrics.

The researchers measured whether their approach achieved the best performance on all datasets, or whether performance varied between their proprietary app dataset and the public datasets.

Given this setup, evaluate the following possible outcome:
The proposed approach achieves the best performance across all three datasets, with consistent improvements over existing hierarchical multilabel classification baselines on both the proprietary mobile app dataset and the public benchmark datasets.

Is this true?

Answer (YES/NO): NO